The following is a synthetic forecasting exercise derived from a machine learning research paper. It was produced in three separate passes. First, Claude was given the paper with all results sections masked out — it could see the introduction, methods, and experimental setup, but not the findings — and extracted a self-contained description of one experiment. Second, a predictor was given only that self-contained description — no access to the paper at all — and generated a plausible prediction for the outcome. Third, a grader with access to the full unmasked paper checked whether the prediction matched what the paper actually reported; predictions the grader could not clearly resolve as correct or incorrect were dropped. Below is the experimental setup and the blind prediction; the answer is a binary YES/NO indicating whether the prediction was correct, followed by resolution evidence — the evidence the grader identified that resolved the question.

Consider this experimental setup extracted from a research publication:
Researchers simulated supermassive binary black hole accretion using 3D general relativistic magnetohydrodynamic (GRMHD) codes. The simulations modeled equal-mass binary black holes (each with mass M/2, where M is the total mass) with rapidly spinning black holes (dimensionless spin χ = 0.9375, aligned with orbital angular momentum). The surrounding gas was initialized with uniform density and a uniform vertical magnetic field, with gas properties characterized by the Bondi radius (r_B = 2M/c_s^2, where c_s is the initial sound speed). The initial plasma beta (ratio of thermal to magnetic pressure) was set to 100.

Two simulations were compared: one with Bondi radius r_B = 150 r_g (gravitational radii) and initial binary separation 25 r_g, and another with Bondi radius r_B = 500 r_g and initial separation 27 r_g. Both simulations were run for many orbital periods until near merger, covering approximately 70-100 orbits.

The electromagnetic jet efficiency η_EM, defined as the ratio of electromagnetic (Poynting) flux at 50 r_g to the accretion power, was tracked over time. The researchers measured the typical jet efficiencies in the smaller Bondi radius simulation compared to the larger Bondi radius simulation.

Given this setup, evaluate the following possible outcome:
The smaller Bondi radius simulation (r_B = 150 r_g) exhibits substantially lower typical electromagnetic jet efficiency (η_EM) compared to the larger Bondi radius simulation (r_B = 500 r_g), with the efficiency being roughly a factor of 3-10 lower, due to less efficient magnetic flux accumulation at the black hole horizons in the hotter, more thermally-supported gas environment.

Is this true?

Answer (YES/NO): NO